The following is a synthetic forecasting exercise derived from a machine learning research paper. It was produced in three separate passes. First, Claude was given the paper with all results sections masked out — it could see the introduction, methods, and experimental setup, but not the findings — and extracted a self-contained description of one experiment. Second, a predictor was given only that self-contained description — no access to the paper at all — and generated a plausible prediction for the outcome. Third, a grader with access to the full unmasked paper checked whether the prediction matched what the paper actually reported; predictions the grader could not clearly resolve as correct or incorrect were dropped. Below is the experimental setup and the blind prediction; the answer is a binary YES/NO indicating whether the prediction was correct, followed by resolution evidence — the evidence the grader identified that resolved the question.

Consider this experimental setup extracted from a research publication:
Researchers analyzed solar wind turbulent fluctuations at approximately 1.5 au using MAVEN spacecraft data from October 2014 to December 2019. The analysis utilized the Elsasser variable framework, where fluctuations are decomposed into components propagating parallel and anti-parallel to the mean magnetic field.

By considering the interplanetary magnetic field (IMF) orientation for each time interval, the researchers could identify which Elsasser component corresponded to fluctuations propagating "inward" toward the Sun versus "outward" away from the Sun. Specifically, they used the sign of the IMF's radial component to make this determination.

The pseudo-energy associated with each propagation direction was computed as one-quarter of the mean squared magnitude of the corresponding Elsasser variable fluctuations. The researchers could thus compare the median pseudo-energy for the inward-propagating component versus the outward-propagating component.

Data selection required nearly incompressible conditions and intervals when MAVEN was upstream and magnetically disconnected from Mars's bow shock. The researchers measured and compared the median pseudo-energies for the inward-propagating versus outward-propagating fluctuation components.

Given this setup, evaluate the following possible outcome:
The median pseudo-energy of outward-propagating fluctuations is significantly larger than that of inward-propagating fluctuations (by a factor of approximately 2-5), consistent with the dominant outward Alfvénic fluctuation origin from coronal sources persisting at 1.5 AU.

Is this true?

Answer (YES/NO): NO